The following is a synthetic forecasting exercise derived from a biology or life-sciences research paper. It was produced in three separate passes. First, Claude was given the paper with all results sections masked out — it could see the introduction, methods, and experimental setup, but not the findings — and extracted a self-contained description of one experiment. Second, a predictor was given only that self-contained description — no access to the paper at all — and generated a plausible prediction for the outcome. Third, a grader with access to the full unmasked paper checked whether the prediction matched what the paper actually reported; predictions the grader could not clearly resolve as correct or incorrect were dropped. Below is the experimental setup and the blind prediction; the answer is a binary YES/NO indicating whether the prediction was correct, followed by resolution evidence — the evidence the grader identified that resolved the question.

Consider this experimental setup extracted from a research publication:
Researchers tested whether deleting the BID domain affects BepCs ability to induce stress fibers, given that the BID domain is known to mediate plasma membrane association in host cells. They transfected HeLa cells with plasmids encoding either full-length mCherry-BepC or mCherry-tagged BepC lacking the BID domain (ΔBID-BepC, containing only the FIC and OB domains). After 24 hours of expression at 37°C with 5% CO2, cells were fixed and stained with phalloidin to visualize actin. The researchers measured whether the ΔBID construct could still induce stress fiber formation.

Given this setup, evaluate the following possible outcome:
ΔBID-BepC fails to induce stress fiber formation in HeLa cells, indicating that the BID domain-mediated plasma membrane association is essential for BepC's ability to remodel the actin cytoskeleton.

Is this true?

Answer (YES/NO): YES